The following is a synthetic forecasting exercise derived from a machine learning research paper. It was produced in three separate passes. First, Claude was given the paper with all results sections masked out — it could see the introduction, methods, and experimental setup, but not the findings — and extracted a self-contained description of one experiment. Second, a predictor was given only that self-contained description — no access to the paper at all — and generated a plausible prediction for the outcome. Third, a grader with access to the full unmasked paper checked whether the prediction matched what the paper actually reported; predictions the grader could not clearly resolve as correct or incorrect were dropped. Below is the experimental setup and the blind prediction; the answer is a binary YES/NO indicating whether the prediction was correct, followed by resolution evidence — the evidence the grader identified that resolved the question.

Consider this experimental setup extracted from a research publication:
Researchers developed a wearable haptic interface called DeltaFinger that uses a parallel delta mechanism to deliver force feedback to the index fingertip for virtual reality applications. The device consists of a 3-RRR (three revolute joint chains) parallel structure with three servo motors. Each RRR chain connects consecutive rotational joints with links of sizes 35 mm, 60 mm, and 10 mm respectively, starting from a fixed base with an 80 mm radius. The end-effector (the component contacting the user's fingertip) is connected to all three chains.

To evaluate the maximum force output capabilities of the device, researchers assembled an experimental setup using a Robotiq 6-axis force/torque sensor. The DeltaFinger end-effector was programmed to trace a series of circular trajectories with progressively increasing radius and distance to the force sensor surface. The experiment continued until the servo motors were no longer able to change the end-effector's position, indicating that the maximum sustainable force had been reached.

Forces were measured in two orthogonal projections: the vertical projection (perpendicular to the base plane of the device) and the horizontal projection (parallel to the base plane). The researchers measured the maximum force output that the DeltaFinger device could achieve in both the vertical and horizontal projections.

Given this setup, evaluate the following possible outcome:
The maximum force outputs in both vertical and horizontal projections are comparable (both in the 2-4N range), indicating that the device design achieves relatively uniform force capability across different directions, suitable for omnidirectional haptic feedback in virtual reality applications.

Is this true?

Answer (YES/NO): NO